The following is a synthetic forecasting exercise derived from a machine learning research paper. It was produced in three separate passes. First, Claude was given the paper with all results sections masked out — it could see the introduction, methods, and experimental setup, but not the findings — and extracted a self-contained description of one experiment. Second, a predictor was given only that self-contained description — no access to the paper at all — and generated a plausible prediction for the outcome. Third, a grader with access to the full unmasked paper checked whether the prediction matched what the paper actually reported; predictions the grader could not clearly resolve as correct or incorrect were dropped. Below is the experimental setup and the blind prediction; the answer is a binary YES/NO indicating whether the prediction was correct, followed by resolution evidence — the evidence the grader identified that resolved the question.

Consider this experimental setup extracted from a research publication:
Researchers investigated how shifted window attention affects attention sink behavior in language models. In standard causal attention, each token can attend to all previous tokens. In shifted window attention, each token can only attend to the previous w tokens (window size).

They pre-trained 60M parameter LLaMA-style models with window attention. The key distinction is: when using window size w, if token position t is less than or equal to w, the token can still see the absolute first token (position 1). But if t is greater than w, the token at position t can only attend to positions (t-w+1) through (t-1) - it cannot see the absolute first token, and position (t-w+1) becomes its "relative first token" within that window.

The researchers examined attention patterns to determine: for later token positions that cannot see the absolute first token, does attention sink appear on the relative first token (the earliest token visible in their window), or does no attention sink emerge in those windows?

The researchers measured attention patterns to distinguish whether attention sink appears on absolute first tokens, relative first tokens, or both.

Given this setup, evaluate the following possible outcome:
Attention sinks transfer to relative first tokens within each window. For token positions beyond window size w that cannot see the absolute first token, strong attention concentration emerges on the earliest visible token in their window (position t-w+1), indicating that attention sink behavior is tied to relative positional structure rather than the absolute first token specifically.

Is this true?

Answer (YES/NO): NO